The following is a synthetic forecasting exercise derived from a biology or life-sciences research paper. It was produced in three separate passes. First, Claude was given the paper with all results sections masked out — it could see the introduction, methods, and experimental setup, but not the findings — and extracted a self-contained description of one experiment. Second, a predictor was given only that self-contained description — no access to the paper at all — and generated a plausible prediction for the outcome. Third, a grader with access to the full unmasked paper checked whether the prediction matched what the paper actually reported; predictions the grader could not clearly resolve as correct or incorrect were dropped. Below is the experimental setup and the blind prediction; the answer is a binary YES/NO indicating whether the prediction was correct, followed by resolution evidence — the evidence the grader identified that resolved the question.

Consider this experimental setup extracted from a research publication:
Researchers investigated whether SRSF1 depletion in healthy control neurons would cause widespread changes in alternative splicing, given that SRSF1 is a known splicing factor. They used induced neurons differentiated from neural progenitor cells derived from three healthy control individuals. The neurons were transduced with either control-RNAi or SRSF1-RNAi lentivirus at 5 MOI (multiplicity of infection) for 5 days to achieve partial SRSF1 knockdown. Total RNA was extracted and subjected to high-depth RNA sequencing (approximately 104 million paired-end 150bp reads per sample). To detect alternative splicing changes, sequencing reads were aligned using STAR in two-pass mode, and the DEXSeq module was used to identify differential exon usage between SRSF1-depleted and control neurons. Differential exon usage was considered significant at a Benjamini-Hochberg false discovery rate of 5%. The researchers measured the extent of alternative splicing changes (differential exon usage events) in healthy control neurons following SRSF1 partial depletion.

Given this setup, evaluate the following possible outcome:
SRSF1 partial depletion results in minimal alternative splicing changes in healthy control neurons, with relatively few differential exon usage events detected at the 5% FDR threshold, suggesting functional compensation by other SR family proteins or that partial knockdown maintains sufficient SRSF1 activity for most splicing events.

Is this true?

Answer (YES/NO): YES